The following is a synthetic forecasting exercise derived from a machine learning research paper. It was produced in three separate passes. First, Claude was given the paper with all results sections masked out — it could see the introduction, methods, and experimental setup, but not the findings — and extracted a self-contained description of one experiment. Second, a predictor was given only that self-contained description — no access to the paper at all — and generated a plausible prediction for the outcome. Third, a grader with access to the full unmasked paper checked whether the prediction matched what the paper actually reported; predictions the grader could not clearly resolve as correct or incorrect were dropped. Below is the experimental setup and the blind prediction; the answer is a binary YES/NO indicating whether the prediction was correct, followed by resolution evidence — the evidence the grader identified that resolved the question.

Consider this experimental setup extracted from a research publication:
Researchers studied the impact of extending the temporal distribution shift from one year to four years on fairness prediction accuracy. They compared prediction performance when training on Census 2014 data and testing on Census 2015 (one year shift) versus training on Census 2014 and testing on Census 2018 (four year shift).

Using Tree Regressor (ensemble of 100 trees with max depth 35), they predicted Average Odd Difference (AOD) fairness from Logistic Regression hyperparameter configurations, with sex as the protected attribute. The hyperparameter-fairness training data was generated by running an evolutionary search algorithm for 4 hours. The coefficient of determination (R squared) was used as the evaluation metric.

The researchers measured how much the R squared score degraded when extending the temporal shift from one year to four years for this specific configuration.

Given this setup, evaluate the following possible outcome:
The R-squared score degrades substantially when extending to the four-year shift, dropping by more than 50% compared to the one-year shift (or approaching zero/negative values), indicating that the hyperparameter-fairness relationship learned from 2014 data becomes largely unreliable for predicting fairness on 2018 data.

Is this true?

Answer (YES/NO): NO